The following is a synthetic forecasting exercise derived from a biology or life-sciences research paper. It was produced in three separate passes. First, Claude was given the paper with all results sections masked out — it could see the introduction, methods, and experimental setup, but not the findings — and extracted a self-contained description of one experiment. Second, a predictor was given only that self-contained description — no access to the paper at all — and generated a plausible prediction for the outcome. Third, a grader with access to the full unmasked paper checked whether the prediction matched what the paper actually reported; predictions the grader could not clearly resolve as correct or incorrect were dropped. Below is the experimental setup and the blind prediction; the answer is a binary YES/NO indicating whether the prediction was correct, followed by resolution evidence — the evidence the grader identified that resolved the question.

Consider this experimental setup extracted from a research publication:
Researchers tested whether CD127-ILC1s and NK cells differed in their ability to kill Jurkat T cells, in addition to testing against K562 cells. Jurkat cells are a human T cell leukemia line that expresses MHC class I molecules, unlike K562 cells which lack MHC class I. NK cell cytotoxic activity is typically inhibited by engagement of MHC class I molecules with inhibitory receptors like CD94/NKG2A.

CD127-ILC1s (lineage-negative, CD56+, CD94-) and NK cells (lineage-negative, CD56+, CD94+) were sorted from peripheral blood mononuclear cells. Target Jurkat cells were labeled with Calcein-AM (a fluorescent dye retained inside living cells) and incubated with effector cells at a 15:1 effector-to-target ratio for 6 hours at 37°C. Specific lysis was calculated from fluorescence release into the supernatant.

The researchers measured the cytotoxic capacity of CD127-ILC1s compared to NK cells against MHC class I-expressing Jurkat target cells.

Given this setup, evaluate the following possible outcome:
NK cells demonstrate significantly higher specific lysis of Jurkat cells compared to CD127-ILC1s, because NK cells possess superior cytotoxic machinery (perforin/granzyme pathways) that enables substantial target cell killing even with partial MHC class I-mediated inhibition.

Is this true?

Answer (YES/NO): YES